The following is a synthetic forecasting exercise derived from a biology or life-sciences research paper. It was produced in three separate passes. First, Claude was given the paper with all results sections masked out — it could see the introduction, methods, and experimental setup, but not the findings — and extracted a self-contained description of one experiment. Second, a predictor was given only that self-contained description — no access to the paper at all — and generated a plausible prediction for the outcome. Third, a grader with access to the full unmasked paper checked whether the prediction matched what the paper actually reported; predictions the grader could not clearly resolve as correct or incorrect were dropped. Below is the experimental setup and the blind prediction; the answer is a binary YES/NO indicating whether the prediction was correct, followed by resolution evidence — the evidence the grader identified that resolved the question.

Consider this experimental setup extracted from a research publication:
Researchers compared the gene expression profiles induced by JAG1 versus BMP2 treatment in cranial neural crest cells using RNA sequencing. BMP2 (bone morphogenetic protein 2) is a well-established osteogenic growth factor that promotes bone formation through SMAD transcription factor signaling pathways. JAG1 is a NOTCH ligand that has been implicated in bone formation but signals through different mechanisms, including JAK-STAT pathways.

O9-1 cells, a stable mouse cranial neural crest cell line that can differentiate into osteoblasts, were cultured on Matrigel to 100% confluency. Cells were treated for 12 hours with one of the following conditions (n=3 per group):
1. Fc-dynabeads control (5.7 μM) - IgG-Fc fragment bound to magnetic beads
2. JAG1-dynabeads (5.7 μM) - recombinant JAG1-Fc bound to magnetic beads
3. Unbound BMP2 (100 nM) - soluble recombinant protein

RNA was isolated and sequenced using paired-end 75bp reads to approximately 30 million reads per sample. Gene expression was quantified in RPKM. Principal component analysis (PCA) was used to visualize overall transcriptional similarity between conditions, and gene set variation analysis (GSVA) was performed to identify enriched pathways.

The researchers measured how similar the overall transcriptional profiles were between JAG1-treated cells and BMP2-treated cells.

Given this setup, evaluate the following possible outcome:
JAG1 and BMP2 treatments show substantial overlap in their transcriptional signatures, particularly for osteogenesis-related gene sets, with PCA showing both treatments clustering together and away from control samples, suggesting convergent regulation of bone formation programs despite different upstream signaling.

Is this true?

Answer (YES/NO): NO